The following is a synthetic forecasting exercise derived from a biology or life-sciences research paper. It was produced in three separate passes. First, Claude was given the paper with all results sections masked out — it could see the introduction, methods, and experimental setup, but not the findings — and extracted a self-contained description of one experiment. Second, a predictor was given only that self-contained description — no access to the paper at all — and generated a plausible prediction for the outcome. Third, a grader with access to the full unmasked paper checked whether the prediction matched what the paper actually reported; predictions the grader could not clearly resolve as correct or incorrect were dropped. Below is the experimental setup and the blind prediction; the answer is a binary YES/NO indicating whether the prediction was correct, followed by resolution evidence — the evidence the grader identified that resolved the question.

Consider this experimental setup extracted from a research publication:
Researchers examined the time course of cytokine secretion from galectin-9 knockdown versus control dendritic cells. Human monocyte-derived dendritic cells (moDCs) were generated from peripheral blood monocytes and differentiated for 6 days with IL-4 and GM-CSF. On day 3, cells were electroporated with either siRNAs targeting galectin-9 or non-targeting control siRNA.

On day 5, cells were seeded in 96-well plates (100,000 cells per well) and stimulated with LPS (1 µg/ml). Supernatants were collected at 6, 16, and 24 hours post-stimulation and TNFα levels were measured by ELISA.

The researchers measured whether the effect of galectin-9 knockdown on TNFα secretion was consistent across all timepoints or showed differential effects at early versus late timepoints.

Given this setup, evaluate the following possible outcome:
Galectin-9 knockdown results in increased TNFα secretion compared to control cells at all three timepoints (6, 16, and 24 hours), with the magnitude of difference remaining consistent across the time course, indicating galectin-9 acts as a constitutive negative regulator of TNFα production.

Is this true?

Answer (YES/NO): NO